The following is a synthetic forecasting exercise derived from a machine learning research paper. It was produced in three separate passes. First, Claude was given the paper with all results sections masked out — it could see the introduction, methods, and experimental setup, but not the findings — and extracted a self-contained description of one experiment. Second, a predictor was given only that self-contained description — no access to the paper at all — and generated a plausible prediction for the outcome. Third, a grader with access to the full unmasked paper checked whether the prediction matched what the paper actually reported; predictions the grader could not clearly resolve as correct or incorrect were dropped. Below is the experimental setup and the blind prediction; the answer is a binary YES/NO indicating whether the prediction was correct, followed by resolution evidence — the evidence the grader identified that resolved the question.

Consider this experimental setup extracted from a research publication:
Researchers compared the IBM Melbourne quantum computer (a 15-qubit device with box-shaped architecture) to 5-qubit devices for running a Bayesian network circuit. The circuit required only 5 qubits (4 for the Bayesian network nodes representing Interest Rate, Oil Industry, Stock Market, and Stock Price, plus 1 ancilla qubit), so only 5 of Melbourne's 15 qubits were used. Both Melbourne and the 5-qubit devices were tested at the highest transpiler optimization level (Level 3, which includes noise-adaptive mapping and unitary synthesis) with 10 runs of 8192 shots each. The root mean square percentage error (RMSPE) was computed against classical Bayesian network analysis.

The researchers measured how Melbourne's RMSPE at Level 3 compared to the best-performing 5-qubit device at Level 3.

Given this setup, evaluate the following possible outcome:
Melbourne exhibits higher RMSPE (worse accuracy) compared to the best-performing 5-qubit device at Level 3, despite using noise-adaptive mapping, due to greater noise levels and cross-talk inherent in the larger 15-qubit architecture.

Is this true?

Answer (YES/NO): YES